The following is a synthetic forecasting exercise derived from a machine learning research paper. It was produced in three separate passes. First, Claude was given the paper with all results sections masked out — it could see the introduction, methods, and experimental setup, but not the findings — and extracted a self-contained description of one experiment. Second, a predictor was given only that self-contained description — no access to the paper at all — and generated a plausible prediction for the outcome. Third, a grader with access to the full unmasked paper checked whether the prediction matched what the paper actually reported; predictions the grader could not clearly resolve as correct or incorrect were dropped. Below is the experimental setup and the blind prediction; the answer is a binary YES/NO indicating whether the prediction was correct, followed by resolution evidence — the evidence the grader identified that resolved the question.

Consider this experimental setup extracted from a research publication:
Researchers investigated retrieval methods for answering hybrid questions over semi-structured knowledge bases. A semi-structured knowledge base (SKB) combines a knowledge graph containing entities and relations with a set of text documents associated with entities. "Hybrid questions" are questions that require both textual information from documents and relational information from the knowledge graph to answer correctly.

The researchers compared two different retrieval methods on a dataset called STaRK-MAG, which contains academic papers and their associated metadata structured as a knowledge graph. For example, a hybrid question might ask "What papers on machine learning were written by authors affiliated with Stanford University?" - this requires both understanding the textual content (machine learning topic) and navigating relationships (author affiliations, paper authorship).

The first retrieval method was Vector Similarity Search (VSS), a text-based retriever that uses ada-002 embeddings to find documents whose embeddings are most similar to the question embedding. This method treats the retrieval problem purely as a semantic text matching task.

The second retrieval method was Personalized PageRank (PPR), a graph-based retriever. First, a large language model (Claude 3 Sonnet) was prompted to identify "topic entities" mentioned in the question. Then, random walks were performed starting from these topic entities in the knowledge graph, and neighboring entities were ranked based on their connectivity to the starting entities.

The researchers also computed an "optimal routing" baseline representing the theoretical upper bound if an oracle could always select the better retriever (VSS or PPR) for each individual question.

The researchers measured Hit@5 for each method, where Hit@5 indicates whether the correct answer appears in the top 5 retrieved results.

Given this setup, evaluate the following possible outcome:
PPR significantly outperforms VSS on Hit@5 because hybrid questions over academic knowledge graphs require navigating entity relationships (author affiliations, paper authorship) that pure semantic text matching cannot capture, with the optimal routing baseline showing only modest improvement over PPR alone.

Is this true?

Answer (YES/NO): NO